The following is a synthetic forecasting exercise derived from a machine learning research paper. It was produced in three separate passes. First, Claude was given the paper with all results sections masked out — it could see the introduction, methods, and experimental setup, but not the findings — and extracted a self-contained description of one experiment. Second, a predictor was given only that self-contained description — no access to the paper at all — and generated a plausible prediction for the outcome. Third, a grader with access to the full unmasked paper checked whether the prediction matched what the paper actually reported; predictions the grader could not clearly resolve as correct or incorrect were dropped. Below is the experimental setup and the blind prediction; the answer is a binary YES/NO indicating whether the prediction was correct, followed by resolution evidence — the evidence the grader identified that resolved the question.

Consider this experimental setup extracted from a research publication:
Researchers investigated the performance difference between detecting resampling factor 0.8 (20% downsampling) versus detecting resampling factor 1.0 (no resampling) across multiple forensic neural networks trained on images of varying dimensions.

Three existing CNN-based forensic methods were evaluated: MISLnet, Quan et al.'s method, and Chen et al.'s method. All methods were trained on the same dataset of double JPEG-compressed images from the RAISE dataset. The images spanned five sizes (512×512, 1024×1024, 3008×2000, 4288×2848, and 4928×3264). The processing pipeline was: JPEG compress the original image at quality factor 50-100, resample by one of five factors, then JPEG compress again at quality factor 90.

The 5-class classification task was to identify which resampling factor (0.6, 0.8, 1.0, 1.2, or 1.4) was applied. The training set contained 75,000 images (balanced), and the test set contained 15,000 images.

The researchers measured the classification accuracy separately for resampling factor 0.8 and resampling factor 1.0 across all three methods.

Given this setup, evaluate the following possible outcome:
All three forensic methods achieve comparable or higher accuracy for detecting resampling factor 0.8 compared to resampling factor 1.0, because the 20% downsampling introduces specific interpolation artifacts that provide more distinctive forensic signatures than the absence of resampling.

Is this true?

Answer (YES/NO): NO